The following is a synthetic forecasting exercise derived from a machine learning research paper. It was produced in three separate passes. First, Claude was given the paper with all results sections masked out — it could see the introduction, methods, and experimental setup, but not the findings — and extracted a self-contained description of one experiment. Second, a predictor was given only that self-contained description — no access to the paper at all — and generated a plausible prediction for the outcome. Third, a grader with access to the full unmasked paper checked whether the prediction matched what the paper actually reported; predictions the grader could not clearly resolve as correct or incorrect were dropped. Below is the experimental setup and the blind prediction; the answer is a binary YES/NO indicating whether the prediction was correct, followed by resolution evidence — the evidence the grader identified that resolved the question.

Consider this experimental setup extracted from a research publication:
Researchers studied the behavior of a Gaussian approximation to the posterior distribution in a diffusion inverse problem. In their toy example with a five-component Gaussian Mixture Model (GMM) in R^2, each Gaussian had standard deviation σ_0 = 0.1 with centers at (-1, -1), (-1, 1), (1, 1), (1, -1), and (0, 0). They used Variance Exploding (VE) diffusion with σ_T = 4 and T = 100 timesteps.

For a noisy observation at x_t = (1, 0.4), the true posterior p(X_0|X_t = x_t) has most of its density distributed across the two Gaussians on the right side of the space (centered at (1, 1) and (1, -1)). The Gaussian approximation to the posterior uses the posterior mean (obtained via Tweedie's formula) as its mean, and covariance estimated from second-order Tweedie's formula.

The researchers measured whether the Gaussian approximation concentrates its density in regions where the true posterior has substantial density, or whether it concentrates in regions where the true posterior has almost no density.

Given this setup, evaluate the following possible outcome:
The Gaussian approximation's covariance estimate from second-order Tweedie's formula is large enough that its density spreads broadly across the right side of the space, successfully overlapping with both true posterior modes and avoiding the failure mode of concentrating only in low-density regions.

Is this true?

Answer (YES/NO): NO